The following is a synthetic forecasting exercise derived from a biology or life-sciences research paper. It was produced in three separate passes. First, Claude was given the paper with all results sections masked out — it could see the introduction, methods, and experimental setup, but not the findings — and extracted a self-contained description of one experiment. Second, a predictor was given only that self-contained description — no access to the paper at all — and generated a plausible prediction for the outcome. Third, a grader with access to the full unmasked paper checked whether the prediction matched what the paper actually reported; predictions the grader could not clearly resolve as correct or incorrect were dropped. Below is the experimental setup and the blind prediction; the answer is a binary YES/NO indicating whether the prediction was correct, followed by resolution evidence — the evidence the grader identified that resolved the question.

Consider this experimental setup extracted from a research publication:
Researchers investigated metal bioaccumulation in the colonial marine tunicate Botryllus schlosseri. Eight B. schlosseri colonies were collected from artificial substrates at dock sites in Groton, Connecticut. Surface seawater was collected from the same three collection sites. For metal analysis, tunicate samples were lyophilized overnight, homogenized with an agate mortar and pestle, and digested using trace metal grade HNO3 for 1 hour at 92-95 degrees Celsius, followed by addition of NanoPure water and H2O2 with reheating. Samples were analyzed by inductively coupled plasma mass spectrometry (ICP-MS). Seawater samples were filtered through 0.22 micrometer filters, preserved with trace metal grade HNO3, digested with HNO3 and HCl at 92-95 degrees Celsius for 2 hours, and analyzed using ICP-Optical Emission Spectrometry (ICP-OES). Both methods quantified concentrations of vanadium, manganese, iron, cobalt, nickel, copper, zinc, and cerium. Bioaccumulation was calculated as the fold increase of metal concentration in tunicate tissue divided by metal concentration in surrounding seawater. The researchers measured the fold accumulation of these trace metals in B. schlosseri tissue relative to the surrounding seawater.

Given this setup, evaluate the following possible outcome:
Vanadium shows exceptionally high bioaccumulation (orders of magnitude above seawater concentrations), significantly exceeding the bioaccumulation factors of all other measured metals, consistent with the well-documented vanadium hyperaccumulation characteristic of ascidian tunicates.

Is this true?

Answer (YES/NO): NO